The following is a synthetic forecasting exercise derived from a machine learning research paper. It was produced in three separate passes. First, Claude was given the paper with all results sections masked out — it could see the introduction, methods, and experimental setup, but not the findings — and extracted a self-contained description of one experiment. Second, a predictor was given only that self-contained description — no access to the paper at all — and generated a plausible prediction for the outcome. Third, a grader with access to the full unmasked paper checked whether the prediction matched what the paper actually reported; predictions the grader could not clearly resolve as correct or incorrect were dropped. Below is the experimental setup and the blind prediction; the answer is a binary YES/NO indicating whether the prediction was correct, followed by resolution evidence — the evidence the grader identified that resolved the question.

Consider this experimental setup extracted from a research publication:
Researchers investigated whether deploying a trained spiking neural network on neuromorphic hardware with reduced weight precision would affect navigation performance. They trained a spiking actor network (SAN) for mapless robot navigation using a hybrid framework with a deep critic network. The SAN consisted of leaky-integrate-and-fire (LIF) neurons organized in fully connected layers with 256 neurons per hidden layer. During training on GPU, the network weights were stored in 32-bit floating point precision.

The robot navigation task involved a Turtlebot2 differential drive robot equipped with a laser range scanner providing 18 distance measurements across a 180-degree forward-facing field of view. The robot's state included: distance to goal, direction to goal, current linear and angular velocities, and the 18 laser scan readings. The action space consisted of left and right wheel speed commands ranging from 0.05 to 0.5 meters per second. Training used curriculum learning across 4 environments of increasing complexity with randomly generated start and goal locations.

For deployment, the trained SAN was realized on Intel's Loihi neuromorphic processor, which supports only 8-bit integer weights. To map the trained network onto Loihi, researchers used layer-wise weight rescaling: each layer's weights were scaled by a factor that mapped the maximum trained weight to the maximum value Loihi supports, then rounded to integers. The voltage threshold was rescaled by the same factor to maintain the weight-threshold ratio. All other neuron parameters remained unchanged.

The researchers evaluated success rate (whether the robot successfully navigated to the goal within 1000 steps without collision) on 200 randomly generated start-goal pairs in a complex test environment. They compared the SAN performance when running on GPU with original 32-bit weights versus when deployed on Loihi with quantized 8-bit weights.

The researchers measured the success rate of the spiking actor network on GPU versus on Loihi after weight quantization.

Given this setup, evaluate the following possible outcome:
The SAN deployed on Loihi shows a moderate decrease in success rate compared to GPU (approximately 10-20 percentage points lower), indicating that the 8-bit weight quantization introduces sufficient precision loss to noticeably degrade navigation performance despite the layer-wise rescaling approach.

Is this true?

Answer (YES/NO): NO